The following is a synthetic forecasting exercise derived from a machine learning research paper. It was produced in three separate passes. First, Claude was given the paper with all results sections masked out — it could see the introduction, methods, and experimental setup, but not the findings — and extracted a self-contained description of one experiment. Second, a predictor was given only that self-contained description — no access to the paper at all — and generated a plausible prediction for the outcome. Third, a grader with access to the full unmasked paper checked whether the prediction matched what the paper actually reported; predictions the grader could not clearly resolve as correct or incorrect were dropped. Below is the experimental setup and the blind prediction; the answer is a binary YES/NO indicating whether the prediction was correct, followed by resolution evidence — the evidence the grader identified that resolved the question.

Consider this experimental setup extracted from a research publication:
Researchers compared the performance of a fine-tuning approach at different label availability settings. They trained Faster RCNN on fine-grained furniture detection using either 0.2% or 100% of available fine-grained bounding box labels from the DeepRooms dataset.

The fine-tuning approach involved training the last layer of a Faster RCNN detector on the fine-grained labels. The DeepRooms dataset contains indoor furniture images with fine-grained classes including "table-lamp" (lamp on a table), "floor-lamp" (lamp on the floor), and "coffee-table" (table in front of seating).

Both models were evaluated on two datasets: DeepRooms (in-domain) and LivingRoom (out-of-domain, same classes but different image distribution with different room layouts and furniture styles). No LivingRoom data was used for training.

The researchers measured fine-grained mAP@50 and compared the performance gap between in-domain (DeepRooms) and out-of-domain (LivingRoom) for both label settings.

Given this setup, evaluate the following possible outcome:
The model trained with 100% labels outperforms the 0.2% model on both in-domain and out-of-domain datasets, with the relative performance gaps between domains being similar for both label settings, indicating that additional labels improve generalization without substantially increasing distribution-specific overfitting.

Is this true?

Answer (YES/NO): NO